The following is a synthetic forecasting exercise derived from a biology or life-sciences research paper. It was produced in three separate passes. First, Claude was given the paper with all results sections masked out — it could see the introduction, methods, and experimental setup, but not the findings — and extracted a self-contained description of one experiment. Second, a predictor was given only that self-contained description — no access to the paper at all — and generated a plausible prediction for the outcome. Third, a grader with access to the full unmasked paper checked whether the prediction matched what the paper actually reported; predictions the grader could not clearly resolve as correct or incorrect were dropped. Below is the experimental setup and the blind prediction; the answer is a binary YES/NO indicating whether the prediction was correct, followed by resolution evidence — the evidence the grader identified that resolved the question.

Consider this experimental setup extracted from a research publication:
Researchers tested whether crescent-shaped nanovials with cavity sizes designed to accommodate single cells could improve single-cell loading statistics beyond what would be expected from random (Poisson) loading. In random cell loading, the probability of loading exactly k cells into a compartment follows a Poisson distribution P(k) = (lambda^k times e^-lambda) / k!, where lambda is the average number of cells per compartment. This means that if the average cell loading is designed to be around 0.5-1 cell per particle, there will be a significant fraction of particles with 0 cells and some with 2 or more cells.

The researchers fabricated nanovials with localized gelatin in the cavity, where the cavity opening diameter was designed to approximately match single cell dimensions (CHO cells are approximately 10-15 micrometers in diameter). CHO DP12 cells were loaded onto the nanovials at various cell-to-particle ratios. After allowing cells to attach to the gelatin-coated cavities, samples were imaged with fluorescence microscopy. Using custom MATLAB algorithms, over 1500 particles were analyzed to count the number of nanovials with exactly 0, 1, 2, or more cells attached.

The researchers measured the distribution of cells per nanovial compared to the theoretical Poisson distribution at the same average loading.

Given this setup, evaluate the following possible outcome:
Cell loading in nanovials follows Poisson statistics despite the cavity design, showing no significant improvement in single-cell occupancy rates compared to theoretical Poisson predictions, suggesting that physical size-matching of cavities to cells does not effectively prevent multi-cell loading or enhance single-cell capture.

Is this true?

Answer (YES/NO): NO